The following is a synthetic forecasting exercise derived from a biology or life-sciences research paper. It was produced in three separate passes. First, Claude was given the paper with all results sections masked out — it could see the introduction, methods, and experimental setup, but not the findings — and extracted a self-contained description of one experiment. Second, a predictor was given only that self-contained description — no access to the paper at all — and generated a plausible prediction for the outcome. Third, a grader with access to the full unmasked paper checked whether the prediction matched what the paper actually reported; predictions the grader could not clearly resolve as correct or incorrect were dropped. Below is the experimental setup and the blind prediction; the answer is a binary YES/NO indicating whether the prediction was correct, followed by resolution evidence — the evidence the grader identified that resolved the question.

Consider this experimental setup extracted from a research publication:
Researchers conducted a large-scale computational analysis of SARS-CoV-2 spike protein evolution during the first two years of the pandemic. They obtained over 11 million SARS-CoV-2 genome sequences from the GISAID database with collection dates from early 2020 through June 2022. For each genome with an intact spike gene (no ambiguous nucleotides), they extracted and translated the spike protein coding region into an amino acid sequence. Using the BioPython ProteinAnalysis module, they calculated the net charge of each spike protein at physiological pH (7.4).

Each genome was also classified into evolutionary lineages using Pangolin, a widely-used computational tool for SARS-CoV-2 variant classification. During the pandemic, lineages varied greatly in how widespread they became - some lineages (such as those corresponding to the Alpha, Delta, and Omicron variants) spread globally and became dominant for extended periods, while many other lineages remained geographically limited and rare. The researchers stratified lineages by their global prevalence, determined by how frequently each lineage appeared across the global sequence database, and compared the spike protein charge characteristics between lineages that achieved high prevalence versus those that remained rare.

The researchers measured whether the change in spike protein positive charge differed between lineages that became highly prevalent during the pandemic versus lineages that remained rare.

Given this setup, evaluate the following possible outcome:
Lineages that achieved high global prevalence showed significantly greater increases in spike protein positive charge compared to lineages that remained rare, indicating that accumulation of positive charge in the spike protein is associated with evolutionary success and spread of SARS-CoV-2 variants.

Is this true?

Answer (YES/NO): YES